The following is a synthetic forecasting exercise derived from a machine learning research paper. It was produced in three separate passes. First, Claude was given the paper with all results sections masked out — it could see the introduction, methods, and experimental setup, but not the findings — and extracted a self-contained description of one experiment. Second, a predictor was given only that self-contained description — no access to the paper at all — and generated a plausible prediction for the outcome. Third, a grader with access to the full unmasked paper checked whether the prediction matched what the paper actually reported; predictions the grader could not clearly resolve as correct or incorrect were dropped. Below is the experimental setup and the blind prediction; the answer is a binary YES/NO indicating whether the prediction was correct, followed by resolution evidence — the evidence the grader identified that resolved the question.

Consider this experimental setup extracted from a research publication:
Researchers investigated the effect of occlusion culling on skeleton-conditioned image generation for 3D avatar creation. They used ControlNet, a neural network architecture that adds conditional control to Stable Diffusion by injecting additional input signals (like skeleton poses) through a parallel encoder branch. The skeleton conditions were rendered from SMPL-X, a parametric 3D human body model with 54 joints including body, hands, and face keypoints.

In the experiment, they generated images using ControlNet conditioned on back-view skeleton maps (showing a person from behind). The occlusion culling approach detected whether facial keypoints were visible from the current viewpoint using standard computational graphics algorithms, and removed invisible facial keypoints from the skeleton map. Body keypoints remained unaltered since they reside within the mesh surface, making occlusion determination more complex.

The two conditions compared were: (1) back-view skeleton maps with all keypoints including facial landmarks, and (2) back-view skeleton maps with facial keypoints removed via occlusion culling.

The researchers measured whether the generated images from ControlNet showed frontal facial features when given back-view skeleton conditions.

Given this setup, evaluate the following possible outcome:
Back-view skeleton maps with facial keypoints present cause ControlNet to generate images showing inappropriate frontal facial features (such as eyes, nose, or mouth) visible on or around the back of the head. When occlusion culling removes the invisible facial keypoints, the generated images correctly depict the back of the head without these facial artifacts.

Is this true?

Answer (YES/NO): YES